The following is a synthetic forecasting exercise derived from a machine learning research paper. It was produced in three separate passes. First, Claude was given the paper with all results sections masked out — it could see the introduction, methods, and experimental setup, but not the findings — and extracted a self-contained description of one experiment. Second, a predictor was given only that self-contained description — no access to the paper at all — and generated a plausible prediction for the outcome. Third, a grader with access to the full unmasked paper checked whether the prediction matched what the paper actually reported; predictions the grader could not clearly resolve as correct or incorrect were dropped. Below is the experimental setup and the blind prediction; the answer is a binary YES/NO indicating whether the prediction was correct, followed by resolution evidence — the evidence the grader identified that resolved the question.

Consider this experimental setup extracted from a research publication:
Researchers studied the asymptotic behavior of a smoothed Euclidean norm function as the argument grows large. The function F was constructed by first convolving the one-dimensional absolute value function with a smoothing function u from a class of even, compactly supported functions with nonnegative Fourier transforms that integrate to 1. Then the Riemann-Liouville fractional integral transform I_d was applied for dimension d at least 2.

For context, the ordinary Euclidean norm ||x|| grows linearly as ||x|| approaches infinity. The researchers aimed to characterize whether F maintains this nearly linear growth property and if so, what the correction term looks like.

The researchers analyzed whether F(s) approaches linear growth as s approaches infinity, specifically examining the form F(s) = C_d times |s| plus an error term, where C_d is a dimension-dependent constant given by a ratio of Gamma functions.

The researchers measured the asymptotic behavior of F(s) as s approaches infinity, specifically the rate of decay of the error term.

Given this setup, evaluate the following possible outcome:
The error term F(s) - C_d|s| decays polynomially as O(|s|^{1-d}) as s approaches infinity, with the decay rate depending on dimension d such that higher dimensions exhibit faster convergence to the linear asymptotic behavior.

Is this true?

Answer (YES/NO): NO